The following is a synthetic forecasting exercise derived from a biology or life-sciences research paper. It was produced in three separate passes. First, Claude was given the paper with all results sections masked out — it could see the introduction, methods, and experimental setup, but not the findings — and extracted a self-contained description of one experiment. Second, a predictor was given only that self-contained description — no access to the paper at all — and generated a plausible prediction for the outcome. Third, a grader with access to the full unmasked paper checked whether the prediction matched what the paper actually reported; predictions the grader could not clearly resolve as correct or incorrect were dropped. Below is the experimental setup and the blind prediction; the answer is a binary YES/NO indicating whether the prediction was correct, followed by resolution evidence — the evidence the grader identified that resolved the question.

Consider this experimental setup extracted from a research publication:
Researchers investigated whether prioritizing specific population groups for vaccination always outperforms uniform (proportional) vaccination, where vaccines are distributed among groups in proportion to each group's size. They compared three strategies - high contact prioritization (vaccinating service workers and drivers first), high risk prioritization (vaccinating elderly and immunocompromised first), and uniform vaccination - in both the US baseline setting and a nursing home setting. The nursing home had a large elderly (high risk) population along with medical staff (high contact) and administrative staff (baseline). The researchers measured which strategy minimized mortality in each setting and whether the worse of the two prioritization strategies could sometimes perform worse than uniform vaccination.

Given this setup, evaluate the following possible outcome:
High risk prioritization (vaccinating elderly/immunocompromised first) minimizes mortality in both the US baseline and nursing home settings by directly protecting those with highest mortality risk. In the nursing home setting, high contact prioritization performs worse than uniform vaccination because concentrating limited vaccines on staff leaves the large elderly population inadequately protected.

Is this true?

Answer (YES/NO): NO